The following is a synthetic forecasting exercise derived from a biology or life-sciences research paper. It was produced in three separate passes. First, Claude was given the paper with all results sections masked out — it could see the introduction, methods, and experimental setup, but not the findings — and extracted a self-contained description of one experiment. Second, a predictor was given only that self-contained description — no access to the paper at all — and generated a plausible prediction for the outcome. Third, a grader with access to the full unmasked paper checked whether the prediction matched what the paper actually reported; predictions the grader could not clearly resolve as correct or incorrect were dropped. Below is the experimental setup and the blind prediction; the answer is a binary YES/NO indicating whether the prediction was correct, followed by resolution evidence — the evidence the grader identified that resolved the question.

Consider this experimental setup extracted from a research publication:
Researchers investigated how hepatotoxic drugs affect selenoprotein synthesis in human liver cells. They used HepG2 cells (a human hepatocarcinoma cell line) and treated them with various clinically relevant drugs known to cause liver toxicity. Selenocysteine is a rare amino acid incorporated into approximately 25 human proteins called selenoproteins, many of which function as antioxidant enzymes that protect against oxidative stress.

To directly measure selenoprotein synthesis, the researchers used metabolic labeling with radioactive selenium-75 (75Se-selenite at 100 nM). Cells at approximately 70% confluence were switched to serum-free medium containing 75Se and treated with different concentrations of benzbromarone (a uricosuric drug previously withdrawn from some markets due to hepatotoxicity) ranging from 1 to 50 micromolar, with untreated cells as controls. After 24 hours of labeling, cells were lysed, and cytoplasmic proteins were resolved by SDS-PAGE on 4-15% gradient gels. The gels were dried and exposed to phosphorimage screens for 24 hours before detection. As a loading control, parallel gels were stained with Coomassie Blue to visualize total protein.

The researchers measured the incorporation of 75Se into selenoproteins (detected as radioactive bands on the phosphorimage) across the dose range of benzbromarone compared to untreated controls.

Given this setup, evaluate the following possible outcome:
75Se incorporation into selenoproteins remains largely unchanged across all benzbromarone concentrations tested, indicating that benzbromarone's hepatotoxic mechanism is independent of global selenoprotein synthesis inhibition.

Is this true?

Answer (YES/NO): NO